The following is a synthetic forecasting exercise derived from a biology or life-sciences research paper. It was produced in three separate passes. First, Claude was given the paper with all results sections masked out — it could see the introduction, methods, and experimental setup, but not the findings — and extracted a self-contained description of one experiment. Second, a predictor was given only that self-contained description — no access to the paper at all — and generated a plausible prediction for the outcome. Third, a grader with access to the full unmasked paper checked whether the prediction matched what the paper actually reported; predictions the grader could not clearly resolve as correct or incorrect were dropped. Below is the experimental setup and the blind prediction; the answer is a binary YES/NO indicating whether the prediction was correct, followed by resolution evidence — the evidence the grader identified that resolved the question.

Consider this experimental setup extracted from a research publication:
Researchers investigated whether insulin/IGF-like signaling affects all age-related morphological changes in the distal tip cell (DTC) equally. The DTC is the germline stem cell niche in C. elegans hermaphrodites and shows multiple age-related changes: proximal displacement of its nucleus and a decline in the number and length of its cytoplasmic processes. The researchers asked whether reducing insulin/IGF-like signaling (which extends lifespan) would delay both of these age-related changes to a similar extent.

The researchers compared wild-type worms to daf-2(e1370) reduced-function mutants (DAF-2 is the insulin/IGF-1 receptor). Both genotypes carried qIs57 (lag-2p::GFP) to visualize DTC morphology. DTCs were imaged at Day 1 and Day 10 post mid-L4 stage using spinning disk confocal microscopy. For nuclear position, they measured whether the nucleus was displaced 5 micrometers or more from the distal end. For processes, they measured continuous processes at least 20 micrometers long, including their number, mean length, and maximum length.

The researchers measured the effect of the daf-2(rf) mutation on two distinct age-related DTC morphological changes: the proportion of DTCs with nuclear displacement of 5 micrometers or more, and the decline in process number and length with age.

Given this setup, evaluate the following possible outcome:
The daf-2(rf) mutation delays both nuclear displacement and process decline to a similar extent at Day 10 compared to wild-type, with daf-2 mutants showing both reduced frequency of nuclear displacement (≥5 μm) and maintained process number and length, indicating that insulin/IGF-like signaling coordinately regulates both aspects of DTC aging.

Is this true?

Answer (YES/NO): NO